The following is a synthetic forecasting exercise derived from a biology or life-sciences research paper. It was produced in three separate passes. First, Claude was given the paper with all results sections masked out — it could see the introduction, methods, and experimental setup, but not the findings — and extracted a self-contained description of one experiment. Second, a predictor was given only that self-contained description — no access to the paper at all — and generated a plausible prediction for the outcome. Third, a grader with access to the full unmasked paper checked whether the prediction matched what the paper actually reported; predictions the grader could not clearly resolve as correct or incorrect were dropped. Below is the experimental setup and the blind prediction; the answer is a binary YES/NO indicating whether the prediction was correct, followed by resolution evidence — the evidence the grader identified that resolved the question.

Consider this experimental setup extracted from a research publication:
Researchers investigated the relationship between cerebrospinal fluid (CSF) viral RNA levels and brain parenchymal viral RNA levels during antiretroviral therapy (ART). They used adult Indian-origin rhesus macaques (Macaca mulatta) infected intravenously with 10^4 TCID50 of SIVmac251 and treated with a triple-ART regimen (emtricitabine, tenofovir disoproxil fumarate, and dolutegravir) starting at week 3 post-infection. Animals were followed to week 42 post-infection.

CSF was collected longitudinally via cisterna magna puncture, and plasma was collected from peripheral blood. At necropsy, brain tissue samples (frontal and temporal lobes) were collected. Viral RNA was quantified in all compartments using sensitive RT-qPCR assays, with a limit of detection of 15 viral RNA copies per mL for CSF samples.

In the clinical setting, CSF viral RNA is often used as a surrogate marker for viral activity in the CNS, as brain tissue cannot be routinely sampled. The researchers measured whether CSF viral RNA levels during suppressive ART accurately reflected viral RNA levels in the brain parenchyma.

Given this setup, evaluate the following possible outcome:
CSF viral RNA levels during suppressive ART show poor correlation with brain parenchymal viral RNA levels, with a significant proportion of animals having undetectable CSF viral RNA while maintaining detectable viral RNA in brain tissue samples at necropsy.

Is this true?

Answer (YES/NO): YES